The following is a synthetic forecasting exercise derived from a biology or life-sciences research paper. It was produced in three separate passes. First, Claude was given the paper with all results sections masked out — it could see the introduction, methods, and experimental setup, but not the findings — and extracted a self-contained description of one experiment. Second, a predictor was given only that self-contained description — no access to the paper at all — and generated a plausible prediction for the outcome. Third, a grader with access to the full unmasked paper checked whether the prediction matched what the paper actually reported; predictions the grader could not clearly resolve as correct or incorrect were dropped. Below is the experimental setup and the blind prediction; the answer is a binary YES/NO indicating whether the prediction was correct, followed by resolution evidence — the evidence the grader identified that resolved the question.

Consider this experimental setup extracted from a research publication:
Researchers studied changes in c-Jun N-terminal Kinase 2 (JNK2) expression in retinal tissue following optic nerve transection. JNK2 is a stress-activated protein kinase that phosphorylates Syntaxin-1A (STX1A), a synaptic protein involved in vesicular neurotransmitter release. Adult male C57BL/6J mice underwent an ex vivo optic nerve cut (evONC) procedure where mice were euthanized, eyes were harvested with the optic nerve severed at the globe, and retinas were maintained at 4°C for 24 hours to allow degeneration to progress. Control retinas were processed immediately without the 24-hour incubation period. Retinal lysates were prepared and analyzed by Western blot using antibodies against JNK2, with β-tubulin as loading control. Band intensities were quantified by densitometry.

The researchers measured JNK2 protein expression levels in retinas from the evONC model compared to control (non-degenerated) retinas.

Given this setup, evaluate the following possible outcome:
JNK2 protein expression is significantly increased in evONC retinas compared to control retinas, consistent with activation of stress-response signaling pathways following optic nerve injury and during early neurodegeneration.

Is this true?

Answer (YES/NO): YES